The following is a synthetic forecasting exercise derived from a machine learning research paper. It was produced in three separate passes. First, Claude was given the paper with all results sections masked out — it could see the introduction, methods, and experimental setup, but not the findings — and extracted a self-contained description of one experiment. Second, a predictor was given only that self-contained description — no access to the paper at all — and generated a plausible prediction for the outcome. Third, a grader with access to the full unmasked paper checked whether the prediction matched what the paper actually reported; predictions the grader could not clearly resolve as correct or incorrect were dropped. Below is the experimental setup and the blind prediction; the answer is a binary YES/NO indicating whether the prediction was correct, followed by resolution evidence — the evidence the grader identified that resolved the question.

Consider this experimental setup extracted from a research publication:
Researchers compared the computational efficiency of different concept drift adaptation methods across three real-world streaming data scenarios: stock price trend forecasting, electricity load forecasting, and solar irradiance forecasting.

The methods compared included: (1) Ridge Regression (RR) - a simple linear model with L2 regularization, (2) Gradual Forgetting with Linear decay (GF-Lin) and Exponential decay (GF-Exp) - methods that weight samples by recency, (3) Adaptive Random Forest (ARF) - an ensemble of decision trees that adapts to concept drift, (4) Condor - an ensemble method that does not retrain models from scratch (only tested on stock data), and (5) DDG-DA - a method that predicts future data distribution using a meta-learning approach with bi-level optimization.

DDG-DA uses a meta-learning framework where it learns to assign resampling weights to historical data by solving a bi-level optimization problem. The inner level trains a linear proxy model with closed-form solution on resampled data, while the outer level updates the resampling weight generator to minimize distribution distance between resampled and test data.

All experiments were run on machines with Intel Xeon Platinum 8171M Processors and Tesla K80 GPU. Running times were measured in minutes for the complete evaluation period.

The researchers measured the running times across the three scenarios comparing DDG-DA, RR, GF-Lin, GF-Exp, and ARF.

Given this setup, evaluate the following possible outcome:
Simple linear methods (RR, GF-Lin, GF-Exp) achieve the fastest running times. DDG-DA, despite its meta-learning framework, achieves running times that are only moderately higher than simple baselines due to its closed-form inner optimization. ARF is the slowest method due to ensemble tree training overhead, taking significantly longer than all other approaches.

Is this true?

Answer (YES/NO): YES